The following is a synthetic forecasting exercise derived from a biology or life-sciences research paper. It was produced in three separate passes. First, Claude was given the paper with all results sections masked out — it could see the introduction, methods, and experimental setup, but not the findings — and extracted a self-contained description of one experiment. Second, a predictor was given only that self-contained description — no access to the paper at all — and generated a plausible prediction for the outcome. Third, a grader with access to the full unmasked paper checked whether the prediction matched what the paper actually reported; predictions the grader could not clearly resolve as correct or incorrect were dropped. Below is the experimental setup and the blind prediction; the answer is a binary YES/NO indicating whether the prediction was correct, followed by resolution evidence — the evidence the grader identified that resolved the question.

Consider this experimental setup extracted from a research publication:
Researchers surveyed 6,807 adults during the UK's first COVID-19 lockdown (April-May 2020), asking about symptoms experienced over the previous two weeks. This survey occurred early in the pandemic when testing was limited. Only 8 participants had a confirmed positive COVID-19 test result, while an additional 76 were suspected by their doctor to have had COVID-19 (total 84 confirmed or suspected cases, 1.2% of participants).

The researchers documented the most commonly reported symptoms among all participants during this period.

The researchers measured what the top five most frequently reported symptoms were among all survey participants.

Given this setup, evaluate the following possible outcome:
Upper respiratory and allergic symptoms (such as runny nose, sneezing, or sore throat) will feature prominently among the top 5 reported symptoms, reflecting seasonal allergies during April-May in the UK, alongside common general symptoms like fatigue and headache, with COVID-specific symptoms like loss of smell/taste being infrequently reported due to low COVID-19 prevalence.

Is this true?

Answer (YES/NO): NO